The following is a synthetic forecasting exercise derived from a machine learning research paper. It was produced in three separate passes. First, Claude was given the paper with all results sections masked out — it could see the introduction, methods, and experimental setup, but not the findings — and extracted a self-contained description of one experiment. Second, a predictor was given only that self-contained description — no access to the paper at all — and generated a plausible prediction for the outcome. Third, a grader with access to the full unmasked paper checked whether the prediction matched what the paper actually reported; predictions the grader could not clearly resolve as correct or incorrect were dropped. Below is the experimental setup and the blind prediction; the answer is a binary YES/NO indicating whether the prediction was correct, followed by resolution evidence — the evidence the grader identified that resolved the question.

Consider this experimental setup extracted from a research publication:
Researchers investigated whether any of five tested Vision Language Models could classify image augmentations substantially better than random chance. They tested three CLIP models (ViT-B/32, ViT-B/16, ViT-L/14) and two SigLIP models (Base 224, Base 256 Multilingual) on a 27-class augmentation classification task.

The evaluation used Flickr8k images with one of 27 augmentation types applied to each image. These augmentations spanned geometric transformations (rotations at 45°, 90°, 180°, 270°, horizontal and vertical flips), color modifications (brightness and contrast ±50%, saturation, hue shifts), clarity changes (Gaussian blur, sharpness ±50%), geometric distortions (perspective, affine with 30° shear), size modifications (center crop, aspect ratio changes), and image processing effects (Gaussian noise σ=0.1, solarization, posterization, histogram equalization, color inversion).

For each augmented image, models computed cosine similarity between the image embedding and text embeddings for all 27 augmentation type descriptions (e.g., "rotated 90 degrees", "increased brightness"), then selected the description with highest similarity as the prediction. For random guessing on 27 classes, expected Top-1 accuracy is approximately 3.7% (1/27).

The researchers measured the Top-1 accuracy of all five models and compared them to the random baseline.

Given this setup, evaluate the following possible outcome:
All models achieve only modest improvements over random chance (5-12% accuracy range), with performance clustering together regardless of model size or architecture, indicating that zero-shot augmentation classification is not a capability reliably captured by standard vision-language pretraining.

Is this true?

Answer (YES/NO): NO